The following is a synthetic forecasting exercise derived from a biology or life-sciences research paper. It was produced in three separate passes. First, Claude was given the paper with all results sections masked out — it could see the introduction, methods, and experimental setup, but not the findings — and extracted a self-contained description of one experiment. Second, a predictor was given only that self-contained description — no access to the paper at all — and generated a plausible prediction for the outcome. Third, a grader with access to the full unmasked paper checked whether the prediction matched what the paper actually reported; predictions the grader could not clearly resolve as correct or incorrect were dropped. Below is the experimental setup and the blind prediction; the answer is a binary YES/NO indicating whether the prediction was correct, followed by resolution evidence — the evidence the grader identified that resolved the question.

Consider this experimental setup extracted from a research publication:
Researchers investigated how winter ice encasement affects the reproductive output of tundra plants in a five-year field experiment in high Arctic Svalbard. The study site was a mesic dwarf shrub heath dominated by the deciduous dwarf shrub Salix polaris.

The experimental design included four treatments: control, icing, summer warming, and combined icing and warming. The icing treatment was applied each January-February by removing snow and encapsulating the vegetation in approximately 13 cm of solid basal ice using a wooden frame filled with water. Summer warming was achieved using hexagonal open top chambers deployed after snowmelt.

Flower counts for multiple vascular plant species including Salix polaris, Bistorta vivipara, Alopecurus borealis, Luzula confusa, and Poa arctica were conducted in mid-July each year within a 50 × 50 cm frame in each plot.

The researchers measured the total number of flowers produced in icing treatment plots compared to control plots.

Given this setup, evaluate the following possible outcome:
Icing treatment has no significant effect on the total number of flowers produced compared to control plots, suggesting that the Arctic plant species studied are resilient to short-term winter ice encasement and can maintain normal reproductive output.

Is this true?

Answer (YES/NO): NO